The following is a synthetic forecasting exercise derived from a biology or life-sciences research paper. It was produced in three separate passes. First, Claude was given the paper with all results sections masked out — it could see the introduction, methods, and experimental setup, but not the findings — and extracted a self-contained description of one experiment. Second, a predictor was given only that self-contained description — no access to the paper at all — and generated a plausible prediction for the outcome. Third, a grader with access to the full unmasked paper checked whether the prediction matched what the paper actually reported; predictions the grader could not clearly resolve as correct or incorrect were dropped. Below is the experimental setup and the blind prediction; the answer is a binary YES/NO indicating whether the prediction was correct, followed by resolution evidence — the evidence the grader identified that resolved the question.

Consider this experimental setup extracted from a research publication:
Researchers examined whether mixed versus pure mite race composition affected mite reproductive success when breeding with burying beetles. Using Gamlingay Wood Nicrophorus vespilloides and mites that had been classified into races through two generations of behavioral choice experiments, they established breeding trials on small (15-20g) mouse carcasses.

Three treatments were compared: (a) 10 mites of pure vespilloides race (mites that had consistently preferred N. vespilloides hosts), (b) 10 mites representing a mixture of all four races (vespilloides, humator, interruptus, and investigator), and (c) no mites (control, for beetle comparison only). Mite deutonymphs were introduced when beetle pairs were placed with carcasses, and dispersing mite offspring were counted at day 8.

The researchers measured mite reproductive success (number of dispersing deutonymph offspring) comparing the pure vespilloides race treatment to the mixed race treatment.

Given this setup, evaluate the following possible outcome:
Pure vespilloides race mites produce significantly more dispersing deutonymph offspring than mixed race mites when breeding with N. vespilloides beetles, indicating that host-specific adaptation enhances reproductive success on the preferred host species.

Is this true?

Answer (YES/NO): YES